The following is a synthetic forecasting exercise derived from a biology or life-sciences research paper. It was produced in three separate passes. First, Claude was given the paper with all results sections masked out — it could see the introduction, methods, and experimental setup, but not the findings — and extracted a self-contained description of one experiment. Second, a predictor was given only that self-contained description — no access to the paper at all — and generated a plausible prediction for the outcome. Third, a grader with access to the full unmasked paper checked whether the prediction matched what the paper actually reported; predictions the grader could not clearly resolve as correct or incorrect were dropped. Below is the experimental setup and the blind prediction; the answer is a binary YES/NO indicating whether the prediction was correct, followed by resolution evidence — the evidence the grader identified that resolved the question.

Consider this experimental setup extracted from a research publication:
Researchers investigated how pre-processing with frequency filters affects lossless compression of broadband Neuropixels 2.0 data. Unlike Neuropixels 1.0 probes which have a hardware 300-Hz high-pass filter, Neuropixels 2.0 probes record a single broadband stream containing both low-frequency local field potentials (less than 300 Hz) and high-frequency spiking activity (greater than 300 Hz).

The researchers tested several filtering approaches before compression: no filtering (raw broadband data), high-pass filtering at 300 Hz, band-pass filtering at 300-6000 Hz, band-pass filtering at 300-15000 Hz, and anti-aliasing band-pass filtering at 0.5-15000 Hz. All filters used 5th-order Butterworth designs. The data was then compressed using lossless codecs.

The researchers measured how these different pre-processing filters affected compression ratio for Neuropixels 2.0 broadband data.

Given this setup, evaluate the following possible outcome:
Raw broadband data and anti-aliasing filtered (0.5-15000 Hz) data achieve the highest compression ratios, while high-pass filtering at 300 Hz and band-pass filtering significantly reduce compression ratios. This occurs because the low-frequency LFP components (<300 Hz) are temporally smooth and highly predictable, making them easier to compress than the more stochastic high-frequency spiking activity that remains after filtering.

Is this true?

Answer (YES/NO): NO